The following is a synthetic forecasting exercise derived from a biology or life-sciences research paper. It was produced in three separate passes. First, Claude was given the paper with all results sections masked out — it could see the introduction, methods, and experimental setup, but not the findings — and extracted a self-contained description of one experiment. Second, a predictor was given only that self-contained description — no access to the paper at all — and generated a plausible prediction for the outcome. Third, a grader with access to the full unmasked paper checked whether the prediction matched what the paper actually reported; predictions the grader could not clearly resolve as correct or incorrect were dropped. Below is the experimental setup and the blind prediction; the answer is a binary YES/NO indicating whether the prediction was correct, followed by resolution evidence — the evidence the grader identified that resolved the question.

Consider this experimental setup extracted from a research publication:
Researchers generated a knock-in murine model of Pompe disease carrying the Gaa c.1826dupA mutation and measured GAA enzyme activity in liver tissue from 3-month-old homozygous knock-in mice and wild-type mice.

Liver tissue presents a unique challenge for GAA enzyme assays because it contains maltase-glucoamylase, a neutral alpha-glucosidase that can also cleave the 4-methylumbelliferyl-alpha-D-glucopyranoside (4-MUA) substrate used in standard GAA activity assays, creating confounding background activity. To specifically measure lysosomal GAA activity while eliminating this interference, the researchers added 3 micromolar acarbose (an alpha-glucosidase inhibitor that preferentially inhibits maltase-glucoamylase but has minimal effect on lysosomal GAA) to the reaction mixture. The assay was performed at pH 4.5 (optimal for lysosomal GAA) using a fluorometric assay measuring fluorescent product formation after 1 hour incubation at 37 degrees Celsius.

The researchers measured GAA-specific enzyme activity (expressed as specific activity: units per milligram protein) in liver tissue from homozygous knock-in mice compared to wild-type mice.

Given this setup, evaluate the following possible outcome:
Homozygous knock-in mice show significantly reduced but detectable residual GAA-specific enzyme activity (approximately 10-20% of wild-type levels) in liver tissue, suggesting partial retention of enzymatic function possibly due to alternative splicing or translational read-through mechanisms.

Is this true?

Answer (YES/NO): NO